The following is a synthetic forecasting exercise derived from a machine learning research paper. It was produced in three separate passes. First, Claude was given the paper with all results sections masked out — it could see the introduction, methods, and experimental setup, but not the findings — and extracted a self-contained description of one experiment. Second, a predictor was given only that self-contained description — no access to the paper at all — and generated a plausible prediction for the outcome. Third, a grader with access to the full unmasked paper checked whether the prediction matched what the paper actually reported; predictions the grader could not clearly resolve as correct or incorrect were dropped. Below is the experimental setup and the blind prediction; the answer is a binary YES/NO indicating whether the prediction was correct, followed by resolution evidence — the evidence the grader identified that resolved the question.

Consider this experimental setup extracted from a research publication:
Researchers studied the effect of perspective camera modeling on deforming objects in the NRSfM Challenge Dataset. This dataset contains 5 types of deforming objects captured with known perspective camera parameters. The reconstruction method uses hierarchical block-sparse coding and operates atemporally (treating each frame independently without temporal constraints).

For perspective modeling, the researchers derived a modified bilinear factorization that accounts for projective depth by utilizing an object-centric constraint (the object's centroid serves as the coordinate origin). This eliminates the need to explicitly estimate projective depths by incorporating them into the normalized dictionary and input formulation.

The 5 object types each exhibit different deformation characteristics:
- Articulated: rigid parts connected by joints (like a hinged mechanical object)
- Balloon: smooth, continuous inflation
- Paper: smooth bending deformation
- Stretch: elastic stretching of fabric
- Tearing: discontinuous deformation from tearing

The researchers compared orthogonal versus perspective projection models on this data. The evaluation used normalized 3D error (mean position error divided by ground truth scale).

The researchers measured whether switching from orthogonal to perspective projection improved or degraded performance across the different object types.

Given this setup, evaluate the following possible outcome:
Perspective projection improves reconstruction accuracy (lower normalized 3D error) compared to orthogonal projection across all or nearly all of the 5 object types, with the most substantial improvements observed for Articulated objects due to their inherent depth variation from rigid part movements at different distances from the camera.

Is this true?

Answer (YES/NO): NO